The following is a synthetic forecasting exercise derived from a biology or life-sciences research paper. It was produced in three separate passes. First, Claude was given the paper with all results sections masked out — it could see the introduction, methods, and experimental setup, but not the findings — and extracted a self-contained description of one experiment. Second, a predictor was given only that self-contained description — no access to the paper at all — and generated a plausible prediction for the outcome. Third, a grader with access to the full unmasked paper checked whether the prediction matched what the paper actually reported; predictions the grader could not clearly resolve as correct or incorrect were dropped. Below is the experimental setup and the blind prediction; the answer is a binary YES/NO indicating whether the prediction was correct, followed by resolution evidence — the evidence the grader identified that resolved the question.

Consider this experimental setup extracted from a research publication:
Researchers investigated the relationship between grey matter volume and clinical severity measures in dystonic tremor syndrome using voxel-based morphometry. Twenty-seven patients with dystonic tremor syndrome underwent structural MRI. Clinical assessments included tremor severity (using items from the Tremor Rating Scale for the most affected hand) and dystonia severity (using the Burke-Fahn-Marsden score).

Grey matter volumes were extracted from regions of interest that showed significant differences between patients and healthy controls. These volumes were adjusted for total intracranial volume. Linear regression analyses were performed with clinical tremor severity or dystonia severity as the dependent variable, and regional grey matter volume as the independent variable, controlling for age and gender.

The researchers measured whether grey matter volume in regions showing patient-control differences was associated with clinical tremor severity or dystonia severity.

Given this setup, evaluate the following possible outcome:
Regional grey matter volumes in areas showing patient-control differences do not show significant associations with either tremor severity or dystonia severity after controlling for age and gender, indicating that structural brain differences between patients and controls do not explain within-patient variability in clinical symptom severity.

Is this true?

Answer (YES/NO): YES